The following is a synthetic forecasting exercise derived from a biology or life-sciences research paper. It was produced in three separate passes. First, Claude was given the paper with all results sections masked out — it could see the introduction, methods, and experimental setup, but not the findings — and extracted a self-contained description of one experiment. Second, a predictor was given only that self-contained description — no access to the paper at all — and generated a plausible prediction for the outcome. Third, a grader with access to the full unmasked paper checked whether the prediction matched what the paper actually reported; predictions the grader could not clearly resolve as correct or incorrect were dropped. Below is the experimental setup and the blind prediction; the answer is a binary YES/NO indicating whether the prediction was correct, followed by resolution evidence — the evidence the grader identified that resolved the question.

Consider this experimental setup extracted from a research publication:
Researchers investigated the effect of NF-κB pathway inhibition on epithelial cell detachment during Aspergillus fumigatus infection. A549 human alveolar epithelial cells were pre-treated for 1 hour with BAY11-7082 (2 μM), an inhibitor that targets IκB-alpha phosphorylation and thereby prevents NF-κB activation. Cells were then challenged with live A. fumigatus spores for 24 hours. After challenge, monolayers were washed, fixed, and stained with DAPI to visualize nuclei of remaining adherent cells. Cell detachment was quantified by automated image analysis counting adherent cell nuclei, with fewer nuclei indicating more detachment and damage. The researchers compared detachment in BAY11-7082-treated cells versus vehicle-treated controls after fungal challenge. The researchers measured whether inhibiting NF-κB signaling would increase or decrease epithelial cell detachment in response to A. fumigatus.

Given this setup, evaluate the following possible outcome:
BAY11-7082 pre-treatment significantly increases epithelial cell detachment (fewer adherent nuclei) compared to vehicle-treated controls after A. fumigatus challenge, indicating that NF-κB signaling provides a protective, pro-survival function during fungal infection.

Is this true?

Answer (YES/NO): NO